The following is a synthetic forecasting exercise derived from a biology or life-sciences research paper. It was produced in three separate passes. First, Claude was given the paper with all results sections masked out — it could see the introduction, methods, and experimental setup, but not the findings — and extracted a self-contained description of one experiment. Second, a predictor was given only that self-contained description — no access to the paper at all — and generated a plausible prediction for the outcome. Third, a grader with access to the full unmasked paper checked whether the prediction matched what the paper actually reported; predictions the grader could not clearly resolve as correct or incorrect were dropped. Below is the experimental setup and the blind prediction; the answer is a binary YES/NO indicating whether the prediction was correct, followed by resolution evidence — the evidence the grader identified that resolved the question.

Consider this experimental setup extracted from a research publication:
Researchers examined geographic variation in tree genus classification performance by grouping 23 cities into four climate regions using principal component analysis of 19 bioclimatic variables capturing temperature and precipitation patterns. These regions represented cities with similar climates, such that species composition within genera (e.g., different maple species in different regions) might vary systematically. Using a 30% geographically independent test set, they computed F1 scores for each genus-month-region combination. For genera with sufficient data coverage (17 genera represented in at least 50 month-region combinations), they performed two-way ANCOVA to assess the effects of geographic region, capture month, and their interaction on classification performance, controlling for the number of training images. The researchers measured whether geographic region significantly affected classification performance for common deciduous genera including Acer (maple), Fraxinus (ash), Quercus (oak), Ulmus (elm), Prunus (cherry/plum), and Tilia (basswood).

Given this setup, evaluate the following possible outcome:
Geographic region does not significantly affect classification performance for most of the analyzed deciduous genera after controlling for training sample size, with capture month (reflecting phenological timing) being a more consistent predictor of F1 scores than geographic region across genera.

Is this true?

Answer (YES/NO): NO